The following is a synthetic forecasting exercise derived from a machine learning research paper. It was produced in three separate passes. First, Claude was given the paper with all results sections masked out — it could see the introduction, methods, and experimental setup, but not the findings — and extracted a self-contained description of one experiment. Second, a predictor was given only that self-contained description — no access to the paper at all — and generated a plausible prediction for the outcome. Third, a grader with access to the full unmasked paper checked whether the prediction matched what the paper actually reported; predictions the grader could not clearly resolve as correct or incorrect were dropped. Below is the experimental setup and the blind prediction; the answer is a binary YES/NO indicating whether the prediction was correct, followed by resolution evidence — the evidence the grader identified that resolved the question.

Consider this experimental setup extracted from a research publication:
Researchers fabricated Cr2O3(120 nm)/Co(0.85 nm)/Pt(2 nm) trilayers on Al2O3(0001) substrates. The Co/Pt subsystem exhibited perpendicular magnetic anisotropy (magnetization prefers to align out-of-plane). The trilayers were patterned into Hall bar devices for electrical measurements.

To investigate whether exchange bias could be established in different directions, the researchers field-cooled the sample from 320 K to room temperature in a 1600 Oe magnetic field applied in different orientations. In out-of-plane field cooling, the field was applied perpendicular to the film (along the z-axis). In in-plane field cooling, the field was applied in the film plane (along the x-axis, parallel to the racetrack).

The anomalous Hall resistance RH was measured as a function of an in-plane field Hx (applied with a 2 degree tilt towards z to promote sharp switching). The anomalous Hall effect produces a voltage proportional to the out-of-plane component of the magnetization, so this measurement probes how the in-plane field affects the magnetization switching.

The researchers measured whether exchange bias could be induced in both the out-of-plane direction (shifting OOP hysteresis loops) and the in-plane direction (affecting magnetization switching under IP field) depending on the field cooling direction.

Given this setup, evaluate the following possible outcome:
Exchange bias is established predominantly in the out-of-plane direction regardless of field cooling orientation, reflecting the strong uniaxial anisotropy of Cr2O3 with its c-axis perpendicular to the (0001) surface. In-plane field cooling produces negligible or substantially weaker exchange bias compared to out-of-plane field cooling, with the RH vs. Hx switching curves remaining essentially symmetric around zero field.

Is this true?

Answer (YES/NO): NO